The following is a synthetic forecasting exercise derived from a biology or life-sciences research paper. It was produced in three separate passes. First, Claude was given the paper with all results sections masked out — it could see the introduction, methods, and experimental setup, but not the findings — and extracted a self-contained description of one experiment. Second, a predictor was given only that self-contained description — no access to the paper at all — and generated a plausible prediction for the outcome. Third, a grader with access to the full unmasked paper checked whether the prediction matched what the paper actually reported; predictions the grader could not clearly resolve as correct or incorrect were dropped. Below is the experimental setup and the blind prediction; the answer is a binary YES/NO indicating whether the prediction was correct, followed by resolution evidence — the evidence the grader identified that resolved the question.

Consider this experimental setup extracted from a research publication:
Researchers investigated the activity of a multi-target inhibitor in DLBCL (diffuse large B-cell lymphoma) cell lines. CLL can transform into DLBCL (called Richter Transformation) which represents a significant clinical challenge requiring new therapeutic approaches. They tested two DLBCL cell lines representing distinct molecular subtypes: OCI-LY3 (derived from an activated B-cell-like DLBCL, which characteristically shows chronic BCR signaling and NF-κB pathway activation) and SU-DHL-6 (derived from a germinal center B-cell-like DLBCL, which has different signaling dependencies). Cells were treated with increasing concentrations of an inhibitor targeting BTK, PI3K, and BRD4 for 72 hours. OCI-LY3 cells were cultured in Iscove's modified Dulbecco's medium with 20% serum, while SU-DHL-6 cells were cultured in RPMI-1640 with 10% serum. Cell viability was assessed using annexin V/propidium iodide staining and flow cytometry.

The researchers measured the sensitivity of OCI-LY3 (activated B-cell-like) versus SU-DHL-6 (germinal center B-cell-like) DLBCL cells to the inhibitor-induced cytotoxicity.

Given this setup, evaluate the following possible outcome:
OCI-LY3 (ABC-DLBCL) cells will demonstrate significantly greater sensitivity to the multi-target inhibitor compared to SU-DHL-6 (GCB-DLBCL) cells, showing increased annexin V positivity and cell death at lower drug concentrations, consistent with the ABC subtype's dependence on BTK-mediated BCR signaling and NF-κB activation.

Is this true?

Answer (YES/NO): NO